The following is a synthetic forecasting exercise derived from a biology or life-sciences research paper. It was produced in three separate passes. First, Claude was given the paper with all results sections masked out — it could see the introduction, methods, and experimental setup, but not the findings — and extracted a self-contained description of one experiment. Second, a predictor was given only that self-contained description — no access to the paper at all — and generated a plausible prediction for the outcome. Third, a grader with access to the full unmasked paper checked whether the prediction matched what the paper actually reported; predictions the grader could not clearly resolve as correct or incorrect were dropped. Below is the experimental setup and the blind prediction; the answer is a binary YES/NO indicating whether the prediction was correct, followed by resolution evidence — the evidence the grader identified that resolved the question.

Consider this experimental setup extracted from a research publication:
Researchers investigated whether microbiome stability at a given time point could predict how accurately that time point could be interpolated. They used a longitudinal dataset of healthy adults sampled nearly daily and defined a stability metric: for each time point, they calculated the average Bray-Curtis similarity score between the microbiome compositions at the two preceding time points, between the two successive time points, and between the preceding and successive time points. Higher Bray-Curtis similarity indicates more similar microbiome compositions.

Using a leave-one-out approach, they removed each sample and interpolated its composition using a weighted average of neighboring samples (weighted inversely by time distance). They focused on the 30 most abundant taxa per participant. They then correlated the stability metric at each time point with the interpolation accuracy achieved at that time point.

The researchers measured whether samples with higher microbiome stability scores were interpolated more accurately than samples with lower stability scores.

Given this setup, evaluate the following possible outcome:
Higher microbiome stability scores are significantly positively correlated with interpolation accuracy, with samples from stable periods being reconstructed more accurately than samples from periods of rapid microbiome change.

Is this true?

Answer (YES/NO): YES